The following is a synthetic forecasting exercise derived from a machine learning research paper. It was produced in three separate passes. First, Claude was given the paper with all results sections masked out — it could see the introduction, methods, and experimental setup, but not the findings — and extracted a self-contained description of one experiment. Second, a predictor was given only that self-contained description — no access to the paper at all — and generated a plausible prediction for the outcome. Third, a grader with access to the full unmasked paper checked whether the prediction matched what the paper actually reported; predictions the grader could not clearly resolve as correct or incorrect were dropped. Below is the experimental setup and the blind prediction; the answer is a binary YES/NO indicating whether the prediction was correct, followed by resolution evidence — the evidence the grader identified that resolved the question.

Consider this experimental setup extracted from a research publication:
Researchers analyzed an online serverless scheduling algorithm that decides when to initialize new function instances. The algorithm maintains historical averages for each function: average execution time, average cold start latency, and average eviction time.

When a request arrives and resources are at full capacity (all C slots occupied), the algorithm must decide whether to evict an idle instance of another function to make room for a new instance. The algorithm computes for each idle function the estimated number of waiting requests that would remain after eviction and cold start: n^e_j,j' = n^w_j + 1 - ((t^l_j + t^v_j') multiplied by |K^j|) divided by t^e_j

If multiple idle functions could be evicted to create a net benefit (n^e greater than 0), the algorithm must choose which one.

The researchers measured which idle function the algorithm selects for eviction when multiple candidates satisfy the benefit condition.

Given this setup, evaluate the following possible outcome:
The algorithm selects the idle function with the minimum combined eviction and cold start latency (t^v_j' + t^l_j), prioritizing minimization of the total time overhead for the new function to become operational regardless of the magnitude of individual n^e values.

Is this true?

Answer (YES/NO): NO